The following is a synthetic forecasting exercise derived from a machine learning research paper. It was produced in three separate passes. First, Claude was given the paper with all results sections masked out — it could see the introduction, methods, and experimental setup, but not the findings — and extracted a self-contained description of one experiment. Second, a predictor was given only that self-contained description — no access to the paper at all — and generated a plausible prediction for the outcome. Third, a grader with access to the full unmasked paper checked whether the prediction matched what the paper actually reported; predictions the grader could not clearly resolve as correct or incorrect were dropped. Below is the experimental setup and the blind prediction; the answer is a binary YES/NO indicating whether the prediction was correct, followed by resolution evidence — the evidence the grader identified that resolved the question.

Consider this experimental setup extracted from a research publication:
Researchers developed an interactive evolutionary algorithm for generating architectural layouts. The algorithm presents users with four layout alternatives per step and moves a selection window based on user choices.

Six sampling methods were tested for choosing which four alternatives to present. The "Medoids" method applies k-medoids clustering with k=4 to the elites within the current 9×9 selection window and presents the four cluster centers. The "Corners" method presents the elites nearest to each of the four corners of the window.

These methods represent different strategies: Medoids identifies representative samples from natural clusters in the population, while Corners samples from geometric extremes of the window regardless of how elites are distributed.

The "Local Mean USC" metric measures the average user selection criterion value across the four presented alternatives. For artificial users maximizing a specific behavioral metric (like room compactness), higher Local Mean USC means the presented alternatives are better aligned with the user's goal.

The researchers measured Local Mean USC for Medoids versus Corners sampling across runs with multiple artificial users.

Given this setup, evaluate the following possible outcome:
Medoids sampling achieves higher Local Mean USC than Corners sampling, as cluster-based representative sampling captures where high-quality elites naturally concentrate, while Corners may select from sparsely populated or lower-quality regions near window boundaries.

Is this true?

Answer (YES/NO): NO